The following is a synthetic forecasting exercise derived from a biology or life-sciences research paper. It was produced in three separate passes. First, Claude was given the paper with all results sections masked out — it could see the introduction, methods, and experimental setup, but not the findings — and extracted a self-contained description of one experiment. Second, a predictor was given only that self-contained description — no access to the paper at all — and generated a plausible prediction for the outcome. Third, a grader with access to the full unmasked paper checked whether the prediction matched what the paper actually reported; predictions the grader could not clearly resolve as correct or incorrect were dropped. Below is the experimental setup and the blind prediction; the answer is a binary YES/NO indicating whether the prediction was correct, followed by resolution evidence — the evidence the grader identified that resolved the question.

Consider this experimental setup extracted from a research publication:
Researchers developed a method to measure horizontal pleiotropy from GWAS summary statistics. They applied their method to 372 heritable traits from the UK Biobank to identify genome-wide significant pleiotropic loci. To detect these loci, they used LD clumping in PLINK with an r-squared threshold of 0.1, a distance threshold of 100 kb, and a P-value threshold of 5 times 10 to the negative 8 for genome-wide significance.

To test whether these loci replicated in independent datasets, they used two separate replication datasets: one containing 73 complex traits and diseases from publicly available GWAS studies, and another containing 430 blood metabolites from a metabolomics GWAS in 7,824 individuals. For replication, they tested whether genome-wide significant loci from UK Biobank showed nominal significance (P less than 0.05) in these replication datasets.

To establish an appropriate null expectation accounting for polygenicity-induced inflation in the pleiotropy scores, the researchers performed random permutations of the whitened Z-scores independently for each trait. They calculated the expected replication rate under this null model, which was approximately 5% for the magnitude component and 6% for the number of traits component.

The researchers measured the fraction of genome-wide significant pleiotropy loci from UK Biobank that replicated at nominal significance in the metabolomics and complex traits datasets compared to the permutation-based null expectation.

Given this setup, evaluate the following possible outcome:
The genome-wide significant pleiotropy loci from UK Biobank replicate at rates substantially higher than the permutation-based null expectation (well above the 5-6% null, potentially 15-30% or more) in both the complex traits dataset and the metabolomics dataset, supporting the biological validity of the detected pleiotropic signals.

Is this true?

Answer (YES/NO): YES